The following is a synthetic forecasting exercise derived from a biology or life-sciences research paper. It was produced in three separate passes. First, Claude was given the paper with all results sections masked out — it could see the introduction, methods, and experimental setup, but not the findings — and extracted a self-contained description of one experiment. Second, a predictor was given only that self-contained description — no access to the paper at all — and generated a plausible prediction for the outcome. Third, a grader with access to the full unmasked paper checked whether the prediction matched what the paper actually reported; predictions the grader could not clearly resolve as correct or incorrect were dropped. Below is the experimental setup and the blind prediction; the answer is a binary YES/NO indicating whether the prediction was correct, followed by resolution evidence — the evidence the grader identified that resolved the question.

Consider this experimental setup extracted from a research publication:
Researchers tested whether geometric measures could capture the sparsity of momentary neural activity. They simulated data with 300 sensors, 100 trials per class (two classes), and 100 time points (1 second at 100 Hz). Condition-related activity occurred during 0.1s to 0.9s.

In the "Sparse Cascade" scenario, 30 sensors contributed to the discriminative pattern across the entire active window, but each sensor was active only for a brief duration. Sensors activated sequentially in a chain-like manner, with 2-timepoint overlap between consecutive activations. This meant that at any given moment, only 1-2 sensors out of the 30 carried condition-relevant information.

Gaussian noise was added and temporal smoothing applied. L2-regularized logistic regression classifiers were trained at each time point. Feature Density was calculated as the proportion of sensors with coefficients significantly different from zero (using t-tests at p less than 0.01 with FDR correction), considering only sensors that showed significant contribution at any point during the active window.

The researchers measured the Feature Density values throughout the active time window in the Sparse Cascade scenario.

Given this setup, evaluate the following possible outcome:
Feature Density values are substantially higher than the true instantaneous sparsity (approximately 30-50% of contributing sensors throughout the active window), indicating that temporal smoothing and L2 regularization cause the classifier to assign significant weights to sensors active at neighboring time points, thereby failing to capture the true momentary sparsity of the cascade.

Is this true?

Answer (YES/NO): NO